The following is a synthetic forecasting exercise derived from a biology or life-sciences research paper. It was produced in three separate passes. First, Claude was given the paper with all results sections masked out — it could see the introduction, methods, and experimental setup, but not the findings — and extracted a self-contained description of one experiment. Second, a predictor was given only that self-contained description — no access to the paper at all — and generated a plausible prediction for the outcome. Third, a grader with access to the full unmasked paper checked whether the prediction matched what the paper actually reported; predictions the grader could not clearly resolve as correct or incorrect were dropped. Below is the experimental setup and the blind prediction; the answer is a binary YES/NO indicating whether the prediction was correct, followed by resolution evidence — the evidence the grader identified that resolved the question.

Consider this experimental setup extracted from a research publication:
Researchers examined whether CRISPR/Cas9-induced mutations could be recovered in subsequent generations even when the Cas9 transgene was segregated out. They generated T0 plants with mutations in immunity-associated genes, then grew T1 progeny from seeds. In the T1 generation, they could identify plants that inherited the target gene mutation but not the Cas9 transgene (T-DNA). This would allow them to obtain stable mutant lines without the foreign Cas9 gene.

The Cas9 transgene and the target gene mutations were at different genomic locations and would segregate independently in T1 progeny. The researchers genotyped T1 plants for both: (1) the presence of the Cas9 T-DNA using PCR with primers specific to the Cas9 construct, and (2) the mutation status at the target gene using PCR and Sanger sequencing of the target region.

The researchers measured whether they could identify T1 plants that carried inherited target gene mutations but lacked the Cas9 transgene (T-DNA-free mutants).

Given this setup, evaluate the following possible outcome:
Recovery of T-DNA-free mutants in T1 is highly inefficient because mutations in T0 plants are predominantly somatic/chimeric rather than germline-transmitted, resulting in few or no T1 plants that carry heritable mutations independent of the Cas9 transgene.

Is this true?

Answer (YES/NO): NO